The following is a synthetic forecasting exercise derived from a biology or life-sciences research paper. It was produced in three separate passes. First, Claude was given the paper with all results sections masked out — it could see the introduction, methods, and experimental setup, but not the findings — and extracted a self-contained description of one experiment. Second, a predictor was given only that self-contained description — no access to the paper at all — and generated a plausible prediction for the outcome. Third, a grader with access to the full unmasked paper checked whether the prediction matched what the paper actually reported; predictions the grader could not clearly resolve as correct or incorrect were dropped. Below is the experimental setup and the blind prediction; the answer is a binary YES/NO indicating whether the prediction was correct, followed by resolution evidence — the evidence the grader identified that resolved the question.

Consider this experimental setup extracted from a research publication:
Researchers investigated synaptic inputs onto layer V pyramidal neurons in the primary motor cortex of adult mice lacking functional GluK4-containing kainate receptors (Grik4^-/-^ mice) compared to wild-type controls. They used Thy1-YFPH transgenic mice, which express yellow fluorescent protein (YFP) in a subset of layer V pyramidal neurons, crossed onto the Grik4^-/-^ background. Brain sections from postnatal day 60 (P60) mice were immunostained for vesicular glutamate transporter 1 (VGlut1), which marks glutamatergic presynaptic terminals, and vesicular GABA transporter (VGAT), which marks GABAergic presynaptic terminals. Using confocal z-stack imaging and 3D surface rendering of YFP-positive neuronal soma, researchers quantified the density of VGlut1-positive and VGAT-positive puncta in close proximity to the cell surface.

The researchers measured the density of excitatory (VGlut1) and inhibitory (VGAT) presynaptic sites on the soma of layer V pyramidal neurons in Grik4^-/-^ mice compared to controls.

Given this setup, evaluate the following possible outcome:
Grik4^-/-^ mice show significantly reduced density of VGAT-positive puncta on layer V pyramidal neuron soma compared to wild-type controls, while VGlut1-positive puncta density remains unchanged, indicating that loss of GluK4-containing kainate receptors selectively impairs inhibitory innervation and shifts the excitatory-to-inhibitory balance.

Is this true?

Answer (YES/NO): NO